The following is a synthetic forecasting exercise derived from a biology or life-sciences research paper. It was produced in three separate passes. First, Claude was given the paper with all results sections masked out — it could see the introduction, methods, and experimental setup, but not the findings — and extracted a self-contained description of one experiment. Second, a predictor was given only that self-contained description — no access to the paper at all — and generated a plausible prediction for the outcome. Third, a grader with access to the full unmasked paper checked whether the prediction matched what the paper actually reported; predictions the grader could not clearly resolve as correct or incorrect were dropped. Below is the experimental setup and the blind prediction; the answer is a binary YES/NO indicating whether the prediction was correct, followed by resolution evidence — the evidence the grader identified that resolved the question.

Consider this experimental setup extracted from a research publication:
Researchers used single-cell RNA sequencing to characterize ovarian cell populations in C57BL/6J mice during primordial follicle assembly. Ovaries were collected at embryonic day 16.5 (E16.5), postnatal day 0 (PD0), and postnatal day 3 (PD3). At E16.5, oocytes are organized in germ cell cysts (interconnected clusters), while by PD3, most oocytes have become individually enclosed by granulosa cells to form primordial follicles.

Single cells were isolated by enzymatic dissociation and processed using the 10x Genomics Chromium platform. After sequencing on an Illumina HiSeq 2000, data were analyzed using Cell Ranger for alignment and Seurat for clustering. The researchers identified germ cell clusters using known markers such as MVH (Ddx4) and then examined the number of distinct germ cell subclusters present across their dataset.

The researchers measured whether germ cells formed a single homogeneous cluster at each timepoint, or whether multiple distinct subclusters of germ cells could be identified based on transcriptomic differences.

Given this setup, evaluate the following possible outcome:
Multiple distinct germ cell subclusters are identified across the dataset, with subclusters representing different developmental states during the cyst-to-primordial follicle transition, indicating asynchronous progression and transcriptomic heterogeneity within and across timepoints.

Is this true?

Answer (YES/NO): YES